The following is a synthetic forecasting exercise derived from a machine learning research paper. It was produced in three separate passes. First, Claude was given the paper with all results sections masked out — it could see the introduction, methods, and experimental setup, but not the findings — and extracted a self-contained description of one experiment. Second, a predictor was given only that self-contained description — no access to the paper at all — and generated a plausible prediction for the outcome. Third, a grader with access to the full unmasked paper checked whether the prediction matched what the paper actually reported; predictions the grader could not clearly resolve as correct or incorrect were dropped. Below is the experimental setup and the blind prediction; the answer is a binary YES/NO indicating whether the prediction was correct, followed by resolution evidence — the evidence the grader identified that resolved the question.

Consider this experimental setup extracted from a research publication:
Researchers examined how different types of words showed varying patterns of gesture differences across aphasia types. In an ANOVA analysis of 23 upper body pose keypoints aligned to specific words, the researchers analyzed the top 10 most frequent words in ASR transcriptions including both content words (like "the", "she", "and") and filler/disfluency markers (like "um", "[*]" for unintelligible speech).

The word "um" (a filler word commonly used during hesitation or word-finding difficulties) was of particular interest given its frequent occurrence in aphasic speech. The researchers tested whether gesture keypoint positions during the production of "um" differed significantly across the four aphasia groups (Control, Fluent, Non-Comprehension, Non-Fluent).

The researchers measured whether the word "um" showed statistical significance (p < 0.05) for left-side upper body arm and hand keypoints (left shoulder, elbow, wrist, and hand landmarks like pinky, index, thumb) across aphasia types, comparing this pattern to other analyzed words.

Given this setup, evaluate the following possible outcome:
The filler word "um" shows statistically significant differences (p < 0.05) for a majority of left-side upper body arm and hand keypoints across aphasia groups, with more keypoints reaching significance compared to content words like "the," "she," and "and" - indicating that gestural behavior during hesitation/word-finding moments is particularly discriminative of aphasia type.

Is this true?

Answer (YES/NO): NO